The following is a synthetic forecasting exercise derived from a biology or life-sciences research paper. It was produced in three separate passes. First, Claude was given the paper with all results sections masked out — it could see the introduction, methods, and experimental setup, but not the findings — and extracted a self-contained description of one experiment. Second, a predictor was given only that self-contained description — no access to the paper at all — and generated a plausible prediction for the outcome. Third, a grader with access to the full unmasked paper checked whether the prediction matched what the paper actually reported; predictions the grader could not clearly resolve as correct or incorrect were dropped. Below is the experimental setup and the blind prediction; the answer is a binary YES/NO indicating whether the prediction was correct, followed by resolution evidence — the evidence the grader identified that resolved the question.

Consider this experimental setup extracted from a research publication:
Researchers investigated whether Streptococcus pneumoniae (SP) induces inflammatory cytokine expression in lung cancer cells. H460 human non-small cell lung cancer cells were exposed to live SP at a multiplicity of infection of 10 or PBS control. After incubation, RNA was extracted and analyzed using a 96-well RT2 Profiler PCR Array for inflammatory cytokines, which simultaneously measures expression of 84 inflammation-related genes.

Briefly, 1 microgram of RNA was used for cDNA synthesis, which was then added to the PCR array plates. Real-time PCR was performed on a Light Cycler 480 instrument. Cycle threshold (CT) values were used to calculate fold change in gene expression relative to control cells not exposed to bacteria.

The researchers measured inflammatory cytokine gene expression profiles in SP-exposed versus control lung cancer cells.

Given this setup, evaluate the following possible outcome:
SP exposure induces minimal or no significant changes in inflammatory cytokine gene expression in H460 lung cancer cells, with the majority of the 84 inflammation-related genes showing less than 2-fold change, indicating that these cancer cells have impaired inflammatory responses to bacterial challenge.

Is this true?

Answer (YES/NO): NO